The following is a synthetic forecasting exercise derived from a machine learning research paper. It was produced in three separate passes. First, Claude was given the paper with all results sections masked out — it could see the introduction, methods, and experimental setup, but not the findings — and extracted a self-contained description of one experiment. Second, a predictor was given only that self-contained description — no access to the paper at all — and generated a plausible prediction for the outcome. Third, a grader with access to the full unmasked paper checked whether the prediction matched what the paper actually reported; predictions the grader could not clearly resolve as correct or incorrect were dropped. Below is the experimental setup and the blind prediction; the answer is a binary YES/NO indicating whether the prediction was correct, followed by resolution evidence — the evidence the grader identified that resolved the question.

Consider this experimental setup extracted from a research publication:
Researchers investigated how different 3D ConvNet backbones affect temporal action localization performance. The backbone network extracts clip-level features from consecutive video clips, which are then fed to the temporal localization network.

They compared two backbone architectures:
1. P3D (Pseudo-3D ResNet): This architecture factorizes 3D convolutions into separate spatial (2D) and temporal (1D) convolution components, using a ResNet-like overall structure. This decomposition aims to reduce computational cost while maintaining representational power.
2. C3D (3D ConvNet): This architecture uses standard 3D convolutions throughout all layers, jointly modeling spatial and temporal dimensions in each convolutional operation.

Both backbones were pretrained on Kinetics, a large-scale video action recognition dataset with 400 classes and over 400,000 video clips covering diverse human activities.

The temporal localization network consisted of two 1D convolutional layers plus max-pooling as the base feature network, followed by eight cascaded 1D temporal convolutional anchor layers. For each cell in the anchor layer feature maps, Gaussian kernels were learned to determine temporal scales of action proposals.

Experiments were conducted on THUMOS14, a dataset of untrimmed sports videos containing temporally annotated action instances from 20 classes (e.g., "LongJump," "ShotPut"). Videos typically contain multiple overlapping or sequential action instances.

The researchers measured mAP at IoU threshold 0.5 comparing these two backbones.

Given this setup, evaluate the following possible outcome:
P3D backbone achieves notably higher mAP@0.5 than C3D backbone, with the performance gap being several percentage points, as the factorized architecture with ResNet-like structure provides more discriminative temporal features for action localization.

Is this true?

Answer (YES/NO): NO